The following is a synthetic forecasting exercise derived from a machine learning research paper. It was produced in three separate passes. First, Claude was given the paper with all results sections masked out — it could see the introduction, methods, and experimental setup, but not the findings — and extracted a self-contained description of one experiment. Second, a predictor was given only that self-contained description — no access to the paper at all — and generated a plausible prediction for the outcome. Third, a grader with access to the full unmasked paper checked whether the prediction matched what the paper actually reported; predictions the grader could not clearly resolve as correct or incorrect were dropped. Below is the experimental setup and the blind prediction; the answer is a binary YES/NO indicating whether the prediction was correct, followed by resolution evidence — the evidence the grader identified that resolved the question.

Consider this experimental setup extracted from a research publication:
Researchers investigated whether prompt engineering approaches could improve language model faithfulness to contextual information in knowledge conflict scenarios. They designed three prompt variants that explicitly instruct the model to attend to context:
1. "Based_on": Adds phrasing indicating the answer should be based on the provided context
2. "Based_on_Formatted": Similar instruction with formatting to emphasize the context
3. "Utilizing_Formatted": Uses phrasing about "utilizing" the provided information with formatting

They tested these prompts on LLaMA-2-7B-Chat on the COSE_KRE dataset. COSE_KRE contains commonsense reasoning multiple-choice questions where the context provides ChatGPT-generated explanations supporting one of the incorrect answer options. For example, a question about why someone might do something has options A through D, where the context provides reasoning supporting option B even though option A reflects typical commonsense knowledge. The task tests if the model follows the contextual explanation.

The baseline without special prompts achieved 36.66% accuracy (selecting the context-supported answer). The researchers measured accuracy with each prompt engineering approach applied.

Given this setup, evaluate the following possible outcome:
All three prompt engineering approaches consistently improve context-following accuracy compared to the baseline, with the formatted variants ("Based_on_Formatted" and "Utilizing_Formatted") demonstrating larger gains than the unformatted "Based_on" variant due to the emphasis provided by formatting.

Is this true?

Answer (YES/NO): NO